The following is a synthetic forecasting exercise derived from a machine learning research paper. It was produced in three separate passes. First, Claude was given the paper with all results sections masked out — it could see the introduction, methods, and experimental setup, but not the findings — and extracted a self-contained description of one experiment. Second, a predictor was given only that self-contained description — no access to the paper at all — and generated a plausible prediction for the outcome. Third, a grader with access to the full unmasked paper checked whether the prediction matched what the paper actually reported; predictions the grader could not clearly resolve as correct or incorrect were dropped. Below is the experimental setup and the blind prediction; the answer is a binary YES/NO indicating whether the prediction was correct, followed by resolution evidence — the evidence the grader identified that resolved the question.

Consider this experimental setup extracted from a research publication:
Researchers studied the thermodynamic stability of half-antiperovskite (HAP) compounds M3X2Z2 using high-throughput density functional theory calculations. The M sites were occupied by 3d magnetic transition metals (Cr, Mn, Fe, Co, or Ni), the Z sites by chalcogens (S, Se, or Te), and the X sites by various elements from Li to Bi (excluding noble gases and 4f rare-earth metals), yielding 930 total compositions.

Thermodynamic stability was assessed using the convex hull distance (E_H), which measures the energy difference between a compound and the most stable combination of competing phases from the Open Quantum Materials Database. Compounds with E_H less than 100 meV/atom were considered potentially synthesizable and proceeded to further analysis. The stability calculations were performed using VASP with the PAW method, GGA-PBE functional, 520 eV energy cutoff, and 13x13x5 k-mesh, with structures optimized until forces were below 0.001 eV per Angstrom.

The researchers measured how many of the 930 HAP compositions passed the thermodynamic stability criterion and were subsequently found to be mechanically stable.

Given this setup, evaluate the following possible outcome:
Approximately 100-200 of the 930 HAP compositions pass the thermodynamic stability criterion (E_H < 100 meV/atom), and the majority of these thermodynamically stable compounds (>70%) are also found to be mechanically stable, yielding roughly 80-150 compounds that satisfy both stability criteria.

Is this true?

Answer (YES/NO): YES